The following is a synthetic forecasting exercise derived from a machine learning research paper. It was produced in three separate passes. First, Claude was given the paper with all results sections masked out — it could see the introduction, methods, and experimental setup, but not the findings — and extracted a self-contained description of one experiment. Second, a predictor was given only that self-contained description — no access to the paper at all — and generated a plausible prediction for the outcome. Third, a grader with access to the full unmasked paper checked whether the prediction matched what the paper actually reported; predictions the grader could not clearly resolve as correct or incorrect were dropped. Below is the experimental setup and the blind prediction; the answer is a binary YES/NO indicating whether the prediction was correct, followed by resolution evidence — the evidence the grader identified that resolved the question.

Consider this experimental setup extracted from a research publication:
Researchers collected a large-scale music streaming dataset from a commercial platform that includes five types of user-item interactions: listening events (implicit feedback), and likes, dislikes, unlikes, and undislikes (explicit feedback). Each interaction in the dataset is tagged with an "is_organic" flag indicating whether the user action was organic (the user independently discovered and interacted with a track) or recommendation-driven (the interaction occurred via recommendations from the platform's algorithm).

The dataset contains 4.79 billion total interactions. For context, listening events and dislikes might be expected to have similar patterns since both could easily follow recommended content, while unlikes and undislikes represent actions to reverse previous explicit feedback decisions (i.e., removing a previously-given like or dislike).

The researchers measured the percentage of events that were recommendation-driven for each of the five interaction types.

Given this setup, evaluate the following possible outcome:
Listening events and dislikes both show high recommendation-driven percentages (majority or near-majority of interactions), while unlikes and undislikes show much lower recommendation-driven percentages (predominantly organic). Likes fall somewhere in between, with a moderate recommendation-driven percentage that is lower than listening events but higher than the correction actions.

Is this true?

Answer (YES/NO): NO